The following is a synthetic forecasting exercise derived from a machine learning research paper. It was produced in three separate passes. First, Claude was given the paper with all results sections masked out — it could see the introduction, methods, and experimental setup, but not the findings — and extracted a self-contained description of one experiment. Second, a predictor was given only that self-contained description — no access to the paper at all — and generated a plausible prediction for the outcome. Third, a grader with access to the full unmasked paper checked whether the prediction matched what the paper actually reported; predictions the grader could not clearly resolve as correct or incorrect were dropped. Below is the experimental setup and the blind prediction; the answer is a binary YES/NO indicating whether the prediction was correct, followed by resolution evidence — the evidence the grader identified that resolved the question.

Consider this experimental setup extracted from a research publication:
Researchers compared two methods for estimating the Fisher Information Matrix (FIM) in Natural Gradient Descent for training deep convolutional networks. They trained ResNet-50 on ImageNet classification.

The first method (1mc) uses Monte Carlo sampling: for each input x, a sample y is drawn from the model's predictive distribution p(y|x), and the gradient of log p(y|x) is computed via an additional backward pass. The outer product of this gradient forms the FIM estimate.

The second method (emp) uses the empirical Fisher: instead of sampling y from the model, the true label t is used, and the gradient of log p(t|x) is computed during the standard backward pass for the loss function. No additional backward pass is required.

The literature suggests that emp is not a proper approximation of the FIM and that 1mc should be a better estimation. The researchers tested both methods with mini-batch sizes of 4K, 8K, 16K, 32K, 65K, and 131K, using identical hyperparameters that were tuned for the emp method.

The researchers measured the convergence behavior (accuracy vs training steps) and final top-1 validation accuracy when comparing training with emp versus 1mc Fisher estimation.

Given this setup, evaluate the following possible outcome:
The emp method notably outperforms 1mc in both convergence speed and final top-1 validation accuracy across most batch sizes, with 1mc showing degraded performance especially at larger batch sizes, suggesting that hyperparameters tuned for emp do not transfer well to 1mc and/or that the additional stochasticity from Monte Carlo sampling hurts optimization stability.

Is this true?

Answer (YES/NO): NO